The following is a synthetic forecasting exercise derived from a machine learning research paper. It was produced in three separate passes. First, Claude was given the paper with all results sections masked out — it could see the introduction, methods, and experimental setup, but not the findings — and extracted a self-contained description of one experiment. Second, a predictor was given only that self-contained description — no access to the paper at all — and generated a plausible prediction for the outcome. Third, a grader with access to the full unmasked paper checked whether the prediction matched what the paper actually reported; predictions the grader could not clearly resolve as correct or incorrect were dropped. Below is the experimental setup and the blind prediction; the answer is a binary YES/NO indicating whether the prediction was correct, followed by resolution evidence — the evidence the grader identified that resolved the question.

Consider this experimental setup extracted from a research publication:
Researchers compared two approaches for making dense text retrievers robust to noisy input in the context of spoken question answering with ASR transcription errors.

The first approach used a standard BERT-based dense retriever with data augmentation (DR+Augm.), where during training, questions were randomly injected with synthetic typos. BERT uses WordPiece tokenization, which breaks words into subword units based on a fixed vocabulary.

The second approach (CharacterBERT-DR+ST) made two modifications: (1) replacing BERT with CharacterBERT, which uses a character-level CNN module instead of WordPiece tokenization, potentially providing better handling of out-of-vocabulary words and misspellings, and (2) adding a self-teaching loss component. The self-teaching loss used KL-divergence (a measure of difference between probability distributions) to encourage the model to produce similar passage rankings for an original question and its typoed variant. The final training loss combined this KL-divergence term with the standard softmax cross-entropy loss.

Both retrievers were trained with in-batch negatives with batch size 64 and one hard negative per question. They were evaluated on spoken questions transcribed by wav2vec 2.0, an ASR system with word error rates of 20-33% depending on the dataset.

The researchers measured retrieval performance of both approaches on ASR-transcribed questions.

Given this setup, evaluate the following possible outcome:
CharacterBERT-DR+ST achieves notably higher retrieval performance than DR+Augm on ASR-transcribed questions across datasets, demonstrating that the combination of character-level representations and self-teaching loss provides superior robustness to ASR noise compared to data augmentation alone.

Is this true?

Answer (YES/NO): NO